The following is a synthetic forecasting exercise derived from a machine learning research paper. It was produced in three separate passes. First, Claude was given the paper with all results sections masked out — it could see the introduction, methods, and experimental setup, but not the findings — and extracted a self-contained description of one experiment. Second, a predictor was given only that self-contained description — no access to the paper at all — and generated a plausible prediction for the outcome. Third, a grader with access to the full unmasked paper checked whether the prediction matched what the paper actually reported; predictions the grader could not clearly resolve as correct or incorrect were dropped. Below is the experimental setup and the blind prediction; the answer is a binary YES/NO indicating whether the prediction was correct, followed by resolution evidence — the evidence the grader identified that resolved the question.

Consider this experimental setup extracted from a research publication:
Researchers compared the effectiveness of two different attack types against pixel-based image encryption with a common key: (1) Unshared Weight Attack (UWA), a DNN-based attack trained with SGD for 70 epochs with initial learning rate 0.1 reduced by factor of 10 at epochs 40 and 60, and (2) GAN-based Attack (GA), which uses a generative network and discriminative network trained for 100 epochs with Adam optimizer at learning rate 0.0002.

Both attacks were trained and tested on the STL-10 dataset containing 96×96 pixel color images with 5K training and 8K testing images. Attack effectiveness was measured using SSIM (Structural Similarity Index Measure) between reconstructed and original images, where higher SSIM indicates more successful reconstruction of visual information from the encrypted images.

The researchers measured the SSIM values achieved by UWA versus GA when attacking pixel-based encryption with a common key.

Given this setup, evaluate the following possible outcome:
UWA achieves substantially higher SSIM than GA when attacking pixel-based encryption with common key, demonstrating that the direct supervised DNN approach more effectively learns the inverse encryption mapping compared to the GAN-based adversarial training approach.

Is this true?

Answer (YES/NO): NO